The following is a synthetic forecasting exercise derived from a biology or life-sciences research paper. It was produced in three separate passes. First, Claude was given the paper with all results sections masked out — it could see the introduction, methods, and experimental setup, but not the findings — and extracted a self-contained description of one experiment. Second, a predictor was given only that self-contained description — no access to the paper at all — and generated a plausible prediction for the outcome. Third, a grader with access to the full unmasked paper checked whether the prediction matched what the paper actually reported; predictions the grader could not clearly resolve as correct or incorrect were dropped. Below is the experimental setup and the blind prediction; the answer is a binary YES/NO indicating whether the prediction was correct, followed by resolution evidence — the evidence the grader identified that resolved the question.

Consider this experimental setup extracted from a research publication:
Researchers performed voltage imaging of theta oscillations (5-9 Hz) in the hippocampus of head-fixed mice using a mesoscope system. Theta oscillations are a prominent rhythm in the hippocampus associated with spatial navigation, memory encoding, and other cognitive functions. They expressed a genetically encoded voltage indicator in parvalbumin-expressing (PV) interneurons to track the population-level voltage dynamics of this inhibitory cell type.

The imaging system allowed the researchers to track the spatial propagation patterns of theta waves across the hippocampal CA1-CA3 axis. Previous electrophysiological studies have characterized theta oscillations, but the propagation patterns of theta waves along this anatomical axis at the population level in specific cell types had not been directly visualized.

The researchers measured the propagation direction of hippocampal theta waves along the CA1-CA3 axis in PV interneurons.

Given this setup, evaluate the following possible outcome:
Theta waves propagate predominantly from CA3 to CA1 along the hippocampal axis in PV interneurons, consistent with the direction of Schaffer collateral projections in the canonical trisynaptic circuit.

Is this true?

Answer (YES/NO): NO